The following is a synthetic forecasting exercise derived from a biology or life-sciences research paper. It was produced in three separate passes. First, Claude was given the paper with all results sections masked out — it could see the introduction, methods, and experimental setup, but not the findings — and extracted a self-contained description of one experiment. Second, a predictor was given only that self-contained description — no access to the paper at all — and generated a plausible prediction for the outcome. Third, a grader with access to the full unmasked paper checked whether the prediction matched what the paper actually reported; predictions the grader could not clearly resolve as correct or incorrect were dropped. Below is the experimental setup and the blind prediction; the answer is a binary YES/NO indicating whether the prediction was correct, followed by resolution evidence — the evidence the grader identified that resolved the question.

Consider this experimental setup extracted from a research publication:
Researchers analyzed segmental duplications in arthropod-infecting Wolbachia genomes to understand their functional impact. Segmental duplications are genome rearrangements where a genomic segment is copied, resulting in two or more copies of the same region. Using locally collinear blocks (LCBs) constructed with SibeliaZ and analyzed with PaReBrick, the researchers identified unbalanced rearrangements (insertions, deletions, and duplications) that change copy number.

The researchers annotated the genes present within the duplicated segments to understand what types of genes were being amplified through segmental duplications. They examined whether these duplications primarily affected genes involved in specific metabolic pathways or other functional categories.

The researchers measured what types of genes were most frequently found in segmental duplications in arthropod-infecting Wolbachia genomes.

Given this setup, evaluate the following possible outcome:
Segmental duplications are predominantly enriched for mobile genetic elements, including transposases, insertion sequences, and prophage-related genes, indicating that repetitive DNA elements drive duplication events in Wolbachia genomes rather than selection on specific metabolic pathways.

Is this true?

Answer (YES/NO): NO